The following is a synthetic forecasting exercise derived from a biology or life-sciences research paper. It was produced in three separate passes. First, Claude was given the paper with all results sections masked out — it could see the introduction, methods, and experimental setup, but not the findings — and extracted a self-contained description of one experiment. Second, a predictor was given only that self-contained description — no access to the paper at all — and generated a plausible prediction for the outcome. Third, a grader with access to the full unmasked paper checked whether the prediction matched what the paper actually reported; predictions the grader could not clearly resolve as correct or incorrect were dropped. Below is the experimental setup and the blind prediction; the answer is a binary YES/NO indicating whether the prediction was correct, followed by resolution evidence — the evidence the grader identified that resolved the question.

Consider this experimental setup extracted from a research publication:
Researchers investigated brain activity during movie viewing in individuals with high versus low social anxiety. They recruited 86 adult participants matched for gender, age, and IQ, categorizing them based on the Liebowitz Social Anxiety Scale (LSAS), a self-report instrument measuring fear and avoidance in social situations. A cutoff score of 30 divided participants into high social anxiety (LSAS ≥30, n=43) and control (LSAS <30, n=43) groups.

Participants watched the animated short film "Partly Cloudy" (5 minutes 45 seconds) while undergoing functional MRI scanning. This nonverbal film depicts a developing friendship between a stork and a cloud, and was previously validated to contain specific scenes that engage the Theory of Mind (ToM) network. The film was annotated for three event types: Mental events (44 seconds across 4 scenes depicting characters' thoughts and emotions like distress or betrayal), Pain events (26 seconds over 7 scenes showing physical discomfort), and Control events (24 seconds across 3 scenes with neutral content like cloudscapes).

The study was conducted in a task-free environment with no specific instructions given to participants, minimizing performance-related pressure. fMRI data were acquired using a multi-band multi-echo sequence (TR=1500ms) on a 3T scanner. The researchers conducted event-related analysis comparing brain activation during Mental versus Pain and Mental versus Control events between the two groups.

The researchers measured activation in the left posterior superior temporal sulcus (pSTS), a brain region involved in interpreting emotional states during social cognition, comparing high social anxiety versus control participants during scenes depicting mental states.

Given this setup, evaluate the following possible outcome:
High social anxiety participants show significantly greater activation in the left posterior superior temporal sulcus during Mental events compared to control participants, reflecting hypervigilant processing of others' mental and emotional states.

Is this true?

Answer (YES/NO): NO